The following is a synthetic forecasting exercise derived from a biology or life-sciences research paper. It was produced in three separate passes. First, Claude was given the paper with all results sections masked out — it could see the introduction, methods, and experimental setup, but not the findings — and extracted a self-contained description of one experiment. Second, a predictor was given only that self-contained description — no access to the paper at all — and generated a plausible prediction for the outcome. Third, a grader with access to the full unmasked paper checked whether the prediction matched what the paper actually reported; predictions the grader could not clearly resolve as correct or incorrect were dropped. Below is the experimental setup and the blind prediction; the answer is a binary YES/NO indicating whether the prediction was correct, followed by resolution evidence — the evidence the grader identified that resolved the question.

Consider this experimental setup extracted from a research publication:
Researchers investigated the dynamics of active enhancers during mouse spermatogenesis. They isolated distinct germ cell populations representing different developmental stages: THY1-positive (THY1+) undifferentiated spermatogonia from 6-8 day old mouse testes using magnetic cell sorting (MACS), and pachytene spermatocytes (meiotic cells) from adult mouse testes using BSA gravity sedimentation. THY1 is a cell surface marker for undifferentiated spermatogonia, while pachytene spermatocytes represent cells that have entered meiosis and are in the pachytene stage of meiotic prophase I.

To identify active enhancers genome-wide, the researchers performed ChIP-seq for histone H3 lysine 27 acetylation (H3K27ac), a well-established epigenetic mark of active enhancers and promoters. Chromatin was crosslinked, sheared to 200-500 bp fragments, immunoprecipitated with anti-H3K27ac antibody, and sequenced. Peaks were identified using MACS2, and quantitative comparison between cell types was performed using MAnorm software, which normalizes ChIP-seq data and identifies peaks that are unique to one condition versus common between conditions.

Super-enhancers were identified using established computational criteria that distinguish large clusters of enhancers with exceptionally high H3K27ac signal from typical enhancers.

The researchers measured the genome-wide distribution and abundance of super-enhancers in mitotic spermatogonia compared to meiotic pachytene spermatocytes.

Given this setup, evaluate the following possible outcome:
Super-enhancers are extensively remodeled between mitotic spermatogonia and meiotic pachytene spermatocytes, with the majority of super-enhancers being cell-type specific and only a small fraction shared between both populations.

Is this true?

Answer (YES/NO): YES